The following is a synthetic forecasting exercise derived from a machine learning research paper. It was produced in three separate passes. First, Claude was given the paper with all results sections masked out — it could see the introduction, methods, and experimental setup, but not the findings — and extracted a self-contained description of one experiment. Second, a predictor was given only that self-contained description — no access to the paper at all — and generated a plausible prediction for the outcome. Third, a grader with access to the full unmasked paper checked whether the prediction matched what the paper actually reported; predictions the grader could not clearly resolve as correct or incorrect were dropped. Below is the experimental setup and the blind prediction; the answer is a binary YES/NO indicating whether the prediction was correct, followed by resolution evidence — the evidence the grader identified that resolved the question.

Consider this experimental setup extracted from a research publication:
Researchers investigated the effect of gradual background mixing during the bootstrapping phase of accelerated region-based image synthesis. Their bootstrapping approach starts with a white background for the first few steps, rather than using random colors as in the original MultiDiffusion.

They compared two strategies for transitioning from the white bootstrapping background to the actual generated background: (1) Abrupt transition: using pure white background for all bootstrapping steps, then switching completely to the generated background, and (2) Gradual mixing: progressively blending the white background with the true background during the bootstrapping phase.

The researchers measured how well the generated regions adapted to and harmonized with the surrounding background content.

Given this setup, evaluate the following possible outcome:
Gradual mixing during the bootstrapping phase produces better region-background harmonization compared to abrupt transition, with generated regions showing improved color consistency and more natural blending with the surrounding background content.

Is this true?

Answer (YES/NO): YES